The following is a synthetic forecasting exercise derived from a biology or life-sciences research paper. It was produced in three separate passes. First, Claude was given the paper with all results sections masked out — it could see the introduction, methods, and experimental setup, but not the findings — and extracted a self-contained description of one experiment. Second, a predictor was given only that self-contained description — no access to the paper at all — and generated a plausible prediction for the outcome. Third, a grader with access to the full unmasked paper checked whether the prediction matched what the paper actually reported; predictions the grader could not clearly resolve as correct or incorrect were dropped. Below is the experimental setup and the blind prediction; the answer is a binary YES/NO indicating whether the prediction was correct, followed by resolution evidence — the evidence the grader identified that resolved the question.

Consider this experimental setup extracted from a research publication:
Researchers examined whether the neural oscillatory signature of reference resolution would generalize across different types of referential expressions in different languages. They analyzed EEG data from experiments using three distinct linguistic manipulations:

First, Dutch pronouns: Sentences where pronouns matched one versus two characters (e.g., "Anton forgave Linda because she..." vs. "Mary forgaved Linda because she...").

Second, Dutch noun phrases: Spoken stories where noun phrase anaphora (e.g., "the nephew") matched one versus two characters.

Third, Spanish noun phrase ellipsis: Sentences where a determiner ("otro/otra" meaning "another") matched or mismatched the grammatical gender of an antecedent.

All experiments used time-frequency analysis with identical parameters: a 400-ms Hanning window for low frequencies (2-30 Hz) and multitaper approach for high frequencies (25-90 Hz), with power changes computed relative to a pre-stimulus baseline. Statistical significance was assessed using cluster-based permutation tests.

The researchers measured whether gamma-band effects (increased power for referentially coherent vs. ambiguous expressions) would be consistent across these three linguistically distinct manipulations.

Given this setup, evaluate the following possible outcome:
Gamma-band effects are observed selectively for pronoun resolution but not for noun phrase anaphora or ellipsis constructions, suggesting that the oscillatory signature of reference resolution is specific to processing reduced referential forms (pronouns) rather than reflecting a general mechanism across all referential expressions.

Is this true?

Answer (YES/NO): NO